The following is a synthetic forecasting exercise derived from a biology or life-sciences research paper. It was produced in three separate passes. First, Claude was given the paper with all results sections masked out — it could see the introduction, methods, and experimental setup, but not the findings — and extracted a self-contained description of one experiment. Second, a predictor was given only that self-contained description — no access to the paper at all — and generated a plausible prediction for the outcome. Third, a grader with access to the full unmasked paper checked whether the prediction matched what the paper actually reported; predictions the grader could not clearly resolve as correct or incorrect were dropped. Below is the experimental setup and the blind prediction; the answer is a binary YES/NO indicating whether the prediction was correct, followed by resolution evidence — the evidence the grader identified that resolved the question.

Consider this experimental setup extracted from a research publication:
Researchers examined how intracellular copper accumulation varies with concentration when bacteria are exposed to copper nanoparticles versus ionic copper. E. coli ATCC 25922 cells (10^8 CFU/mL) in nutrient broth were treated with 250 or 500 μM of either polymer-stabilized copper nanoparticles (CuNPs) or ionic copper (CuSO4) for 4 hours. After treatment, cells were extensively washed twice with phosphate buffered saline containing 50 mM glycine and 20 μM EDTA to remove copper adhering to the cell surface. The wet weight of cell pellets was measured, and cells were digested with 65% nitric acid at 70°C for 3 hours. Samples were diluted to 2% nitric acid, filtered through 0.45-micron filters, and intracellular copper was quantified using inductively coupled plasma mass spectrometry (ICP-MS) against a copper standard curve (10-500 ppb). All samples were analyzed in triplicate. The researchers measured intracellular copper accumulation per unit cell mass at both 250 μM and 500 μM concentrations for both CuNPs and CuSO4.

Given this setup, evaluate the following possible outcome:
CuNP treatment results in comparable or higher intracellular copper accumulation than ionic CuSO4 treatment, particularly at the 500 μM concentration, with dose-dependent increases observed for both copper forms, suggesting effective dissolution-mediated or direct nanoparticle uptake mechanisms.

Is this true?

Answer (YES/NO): NO